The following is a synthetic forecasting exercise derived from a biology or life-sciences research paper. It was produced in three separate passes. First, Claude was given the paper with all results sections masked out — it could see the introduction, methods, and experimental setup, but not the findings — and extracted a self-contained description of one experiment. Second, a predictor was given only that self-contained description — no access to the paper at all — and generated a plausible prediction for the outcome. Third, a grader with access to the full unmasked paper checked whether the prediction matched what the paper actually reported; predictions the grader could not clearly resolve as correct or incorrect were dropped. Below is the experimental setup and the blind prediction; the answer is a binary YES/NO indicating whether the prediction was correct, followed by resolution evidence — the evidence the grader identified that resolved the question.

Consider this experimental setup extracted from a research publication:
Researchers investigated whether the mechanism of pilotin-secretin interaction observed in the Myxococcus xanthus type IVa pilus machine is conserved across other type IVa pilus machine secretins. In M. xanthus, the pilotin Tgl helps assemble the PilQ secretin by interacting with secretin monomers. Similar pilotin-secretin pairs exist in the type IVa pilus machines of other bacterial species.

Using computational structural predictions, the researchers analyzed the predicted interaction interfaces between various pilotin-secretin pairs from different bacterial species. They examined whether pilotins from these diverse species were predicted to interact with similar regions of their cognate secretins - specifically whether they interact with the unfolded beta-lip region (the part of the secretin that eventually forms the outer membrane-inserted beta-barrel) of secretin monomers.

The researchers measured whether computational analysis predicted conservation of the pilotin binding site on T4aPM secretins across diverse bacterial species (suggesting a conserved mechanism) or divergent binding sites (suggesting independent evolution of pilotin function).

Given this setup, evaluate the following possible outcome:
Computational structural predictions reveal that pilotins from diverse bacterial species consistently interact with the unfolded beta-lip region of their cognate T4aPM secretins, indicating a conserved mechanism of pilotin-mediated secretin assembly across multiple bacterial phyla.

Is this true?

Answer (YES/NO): YES